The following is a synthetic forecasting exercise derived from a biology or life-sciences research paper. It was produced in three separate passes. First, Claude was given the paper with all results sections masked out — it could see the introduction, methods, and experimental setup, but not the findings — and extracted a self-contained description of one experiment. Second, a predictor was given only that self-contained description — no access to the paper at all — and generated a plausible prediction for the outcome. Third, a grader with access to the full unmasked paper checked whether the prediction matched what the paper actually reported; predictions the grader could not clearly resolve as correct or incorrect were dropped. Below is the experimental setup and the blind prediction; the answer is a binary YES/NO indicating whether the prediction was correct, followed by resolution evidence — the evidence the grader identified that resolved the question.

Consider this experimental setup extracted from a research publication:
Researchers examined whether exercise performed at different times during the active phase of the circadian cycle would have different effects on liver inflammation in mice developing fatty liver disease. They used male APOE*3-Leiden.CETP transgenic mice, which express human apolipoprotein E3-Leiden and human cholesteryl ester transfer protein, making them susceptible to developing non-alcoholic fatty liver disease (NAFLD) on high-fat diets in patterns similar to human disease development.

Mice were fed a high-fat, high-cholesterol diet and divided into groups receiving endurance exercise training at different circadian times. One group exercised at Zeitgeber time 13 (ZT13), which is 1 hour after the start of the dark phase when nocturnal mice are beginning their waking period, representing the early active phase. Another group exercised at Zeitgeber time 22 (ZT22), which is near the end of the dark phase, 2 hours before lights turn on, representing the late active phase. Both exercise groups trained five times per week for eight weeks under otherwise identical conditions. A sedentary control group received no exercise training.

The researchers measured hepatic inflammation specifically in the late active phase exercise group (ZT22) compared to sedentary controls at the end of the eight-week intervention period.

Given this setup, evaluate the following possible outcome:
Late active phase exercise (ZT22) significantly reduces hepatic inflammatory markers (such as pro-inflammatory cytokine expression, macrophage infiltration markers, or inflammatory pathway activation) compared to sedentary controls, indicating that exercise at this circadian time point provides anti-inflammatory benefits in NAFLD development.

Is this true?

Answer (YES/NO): NO